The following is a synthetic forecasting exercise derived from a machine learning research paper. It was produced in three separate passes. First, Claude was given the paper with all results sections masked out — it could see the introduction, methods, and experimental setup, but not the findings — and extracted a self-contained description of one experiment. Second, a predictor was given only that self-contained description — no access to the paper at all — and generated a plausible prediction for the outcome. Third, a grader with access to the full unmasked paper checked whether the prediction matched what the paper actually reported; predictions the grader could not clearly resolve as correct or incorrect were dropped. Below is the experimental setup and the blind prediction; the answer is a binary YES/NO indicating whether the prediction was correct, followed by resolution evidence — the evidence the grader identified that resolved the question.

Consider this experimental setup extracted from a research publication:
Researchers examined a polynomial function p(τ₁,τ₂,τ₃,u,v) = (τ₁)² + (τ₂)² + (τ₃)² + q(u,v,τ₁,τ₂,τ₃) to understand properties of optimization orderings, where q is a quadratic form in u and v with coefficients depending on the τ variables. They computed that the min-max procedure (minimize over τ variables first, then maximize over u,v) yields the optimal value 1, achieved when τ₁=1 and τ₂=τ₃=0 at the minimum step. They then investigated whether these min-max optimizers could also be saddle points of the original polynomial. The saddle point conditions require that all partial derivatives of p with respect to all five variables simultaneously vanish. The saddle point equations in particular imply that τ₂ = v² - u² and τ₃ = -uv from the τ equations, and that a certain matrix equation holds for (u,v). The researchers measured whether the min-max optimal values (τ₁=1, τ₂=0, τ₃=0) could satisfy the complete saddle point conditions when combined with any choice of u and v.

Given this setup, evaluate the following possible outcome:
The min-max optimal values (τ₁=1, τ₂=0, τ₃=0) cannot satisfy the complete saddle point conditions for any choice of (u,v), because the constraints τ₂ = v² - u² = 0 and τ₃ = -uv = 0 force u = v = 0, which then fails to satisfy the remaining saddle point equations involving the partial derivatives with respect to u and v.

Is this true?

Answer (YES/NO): NO